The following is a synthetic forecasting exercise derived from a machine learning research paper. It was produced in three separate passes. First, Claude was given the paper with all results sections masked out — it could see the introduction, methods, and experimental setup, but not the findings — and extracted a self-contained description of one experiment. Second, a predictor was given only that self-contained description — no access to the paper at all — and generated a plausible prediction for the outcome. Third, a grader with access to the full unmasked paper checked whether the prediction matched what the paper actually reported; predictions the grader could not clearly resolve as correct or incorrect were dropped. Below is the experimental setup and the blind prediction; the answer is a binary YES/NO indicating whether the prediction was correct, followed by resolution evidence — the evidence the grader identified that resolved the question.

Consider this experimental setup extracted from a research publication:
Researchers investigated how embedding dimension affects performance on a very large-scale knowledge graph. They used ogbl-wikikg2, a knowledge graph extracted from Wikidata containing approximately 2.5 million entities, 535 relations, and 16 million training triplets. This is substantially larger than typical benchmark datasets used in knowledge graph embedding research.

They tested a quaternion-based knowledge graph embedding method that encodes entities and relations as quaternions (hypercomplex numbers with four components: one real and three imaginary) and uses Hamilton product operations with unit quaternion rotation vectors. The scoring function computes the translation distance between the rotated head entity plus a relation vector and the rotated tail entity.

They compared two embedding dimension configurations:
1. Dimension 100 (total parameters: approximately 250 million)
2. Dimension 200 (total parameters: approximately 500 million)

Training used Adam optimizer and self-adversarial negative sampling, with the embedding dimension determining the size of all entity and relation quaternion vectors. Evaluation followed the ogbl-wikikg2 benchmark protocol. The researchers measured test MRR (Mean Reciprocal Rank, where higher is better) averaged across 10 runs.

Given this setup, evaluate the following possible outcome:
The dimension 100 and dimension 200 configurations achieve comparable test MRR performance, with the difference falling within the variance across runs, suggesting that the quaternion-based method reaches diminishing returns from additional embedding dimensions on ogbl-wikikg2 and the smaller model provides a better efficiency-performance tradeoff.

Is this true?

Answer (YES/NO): NO